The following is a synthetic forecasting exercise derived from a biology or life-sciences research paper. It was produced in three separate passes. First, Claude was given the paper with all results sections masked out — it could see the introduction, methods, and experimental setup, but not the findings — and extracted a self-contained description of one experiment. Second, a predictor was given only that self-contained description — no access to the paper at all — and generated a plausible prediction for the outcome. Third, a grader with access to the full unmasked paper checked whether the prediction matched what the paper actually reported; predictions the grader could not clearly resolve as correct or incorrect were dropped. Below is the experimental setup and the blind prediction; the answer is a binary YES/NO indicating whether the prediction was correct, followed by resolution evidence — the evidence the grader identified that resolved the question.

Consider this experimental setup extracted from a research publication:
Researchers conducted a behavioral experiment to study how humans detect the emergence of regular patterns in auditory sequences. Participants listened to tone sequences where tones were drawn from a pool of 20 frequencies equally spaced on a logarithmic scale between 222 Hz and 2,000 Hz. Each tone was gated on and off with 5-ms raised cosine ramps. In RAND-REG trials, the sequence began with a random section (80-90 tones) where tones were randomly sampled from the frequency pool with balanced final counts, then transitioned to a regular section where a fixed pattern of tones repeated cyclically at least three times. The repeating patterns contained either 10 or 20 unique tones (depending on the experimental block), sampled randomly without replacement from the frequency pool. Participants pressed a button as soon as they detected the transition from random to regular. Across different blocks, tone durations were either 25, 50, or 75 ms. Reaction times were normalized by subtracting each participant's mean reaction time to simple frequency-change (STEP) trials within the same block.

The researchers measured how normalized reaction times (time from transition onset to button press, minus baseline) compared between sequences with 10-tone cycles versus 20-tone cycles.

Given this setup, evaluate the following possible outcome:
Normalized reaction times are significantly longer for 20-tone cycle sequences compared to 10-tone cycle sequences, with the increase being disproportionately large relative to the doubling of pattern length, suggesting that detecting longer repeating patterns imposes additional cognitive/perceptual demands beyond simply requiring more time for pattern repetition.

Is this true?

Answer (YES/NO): YES